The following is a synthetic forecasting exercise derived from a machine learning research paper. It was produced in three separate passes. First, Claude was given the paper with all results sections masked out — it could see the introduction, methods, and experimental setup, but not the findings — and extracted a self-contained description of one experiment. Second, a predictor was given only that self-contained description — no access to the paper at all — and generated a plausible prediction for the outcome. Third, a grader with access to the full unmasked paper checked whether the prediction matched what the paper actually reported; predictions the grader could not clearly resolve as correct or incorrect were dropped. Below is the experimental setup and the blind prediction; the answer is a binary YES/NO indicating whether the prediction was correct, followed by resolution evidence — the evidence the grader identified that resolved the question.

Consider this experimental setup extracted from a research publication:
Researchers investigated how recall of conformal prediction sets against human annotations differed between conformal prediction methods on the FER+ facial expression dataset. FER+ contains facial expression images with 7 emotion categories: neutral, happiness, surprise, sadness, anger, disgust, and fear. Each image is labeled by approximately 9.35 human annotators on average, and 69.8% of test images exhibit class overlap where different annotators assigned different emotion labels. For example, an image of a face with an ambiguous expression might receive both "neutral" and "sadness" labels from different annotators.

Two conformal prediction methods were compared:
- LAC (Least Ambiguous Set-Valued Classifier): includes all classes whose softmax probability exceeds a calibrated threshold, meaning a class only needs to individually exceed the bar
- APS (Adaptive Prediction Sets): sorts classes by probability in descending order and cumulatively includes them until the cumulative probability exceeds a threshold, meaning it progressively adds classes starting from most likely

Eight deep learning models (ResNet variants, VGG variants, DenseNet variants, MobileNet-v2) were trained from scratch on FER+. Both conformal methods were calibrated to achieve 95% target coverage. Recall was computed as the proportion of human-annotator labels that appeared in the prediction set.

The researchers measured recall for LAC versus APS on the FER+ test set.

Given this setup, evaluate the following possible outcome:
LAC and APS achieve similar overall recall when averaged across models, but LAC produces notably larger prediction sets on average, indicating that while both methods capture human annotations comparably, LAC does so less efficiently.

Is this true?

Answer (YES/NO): NO